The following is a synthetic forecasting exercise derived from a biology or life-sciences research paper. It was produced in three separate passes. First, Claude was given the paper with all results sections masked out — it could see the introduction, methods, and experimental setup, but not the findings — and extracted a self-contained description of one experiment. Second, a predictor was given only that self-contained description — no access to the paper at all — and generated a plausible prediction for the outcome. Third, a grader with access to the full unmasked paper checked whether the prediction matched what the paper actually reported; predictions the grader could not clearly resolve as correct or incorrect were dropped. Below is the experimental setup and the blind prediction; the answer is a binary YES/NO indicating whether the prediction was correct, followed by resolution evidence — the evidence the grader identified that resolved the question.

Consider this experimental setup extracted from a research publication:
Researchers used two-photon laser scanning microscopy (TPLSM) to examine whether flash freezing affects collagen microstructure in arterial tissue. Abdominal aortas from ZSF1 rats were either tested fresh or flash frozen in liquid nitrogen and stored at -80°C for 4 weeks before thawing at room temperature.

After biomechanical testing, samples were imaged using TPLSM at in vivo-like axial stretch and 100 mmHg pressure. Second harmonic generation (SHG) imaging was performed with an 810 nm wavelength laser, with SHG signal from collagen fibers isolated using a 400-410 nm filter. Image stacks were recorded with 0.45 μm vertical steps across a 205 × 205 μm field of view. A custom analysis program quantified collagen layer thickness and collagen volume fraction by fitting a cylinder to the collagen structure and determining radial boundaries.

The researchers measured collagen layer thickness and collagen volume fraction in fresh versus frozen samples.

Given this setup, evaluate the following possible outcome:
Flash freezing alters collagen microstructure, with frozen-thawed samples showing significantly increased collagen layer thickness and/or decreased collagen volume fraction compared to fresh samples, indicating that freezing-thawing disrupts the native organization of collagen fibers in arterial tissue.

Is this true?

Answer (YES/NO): NO